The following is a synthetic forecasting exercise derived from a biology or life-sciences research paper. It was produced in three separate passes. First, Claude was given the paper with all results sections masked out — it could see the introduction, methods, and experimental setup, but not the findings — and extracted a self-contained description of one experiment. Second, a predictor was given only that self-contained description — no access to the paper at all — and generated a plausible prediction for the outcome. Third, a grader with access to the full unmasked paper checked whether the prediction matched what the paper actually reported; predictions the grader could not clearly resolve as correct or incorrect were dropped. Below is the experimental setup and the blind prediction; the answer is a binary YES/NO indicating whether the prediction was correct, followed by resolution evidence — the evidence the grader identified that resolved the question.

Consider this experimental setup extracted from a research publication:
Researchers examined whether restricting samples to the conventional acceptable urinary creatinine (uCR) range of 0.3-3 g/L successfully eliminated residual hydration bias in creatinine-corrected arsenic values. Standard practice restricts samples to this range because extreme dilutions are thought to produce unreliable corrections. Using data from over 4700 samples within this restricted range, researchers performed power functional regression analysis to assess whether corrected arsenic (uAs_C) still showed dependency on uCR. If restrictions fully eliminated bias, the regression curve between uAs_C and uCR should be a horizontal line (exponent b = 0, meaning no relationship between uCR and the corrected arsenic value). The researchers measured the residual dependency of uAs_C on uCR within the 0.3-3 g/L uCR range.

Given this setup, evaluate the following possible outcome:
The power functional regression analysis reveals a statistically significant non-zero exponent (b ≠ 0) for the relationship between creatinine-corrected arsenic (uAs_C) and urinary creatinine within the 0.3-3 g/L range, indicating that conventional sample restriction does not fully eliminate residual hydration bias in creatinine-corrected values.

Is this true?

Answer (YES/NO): YES